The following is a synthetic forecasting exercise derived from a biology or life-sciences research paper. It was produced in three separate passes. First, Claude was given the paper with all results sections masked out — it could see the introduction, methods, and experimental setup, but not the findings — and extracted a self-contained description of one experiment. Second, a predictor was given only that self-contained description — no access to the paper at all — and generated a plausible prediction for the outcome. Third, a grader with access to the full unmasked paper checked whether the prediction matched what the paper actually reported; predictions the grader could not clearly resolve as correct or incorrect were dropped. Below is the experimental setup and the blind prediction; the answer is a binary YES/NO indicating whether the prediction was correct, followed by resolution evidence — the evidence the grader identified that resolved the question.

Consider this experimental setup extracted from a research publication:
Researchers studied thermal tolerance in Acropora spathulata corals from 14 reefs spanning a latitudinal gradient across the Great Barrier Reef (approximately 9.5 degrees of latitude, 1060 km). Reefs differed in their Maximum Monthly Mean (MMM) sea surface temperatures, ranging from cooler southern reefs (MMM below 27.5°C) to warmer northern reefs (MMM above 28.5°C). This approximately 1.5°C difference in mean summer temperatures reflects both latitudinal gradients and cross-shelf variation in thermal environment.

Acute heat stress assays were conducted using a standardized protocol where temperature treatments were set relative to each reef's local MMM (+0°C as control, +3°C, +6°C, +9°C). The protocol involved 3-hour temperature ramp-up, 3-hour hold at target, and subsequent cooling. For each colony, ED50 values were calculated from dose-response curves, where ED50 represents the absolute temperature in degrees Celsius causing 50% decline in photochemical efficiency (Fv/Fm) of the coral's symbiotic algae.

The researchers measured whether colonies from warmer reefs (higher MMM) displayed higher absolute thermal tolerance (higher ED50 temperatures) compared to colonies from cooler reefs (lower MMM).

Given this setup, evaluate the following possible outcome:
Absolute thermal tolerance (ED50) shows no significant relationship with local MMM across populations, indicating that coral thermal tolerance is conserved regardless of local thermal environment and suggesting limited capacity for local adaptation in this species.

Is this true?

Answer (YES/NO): NO